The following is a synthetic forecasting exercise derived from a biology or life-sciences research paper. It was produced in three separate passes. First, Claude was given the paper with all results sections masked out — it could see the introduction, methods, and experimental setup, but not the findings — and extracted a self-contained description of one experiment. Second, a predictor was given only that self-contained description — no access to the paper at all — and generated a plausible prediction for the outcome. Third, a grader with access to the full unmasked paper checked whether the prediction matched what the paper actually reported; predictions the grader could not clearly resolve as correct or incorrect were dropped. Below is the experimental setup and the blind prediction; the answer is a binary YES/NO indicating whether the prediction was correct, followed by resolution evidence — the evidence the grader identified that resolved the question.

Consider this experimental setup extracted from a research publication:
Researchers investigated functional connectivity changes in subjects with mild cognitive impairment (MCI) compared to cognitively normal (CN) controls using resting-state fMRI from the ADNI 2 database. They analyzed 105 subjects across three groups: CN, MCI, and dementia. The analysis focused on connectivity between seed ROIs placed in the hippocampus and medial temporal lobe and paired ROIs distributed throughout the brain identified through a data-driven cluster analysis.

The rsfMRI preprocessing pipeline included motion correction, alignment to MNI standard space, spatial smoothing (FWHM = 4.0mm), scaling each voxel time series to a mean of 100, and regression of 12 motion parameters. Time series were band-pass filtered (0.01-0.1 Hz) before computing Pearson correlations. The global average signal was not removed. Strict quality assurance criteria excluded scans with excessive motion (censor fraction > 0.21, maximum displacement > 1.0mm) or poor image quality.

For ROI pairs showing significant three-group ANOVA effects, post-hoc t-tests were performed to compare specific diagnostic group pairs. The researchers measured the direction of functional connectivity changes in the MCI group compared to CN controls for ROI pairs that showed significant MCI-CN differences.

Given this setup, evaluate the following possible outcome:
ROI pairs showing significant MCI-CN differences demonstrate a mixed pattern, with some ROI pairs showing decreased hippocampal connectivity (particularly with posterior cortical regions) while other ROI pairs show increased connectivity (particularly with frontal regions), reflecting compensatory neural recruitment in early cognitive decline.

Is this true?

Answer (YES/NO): NO